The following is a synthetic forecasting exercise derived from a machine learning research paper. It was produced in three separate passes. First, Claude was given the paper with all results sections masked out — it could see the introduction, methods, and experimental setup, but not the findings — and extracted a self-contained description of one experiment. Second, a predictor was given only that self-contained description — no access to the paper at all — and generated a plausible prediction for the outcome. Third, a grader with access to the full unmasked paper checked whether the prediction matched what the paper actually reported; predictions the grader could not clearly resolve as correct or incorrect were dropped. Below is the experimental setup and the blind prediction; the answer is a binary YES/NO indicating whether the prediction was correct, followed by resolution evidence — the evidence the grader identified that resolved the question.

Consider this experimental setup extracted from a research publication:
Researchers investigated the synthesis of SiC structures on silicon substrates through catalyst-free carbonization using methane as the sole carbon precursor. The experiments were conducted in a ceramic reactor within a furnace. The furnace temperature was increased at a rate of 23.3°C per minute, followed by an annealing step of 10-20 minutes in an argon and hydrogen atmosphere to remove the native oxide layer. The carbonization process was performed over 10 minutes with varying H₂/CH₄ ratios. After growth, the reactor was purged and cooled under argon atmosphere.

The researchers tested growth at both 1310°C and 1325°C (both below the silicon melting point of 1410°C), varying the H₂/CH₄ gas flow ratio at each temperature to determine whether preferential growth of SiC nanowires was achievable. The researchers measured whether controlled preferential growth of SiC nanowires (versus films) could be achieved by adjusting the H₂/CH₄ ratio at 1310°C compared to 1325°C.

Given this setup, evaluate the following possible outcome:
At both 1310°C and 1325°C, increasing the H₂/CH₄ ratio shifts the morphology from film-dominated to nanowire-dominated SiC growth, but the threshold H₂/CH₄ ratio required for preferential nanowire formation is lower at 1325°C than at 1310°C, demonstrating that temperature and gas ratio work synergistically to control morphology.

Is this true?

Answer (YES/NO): NO